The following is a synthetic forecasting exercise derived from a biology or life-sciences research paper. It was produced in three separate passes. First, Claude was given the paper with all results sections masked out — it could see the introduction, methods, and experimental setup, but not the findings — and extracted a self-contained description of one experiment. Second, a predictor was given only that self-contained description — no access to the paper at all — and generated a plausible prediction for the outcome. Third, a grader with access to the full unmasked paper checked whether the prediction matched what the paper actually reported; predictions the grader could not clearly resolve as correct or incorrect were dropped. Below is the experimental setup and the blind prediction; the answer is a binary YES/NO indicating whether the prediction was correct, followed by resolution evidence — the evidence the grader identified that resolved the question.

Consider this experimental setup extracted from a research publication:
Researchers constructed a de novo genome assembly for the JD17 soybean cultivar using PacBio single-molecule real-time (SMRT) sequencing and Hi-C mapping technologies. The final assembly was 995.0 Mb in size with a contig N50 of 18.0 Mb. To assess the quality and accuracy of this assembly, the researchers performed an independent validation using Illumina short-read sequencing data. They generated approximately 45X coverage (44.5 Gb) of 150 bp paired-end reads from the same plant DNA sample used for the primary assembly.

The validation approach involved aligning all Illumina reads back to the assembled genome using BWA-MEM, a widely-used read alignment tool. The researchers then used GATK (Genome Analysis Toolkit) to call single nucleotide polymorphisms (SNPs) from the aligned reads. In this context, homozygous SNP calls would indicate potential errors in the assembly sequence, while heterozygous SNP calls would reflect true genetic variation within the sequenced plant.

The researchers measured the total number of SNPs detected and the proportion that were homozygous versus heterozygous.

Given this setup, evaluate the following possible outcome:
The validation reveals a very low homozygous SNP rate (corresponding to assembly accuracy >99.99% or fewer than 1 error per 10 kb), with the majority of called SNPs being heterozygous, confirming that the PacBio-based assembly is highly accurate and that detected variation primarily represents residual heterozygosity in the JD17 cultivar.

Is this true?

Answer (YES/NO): YES